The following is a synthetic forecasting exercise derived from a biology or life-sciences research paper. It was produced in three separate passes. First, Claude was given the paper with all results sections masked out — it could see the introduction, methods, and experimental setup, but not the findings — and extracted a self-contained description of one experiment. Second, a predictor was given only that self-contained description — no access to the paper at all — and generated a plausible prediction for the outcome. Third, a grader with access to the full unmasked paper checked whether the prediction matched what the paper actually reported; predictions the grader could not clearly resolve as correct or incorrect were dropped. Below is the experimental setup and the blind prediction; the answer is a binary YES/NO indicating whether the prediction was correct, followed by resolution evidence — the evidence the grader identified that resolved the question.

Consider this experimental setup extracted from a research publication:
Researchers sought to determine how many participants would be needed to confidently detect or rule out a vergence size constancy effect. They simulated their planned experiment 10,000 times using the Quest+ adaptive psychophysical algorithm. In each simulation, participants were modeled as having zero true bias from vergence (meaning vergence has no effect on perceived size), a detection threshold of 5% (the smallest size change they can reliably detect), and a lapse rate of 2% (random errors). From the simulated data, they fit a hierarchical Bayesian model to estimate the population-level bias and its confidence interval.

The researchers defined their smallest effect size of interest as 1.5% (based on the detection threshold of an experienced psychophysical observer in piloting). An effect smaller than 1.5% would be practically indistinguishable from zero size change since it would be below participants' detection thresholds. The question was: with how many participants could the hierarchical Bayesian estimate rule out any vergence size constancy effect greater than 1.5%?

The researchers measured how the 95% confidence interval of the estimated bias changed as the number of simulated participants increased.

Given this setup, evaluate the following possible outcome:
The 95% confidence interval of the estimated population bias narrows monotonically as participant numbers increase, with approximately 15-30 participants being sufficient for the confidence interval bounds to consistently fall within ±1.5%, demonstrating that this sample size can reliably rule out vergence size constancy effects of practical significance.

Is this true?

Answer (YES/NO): NO